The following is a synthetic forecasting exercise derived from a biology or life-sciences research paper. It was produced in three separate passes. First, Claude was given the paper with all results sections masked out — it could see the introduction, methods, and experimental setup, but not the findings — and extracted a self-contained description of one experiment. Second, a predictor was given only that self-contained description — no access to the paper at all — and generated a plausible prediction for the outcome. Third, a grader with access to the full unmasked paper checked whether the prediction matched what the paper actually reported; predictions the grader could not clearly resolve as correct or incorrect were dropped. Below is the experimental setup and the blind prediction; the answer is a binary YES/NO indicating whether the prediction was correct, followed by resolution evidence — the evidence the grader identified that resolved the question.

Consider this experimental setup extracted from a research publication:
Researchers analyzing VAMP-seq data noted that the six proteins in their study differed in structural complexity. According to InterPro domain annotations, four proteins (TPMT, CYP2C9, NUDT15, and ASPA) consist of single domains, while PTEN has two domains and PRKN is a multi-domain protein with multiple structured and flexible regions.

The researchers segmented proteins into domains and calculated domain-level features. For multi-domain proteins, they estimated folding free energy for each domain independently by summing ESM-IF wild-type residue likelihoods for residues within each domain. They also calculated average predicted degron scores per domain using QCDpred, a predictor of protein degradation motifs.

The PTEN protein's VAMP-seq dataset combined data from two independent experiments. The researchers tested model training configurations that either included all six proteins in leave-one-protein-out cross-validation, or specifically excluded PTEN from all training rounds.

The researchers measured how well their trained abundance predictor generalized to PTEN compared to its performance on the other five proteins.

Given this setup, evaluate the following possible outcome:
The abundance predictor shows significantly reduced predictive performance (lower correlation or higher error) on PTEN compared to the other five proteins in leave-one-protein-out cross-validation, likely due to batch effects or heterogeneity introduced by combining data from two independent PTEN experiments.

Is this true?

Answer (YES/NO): YES